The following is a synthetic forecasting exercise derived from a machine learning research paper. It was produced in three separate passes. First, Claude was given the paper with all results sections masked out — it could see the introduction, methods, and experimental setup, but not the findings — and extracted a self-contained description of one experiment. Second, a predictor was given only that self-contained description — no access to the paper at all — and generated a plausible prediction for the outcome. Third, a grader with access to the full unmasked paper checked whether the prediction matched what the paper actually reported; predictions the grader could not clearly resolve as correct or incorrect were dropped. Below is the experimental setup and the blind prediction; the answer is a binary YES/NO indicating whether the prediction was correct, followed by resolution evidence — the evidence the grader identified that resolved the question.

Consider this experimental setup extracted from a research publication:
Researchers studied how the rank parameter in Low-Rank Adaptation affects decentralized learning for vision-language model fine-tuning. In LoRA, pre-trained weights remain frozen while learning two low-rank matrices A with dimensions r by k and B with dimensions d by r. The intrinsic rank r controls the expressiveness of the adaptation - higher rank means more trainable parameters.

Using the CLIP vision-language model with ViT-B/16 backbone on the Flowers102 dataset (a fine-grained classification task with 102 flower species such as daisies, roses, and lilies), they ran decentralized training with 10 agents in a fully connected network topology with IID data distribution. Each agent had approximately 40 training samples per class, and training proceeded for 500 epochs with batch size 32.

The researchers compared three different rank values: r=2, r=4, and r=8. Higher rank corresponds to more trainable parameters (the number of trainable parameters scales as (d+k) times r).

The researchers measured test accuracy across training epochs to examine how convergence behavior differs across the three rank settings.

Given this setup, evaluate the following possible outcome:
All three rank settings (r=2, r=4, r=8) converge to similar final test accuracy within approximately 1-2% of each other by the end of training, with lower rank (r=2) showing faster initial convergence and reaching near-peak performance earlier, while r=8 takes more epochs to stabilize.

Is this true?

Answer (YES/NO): NO